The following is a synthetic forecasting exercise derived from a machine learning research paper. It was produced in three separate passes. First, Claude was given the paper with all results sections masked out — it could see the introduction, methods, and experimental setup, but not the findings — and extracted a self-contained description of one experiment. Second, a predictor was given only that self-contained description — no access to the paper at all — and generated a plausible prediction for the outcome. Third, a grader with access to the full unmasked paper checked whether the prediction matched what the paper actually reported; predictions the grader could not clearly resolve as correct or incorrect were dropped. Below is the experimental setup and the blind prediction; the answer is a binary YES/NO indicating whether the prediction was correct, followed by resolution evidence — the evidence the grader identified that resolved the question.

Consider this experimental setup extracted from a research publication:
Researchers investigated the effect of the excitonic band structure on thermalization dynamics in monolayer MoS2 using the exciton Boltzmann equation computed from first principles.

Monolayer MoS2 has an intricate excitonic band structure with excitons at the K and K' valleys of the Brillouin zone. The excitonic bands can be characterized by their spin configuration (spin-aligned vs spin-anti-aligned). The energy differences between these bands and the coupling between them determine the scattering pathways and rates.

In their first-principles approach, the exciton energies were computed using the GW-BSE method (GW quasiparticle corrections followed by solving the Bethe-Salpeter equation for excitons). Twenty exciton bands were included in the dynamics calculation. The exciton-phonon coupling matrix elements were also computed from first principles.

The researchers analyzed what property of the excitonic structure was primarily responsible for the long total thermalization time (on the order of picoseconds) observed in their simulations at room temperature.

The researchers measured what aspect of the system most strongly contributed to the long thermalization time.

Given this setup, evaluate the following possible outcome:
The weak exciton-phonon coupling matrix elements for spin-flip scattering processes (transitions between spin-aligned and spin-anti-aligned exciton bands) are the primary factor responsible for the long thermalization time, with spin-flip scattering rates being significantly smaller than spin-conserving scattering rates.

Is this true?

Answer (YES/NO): YES